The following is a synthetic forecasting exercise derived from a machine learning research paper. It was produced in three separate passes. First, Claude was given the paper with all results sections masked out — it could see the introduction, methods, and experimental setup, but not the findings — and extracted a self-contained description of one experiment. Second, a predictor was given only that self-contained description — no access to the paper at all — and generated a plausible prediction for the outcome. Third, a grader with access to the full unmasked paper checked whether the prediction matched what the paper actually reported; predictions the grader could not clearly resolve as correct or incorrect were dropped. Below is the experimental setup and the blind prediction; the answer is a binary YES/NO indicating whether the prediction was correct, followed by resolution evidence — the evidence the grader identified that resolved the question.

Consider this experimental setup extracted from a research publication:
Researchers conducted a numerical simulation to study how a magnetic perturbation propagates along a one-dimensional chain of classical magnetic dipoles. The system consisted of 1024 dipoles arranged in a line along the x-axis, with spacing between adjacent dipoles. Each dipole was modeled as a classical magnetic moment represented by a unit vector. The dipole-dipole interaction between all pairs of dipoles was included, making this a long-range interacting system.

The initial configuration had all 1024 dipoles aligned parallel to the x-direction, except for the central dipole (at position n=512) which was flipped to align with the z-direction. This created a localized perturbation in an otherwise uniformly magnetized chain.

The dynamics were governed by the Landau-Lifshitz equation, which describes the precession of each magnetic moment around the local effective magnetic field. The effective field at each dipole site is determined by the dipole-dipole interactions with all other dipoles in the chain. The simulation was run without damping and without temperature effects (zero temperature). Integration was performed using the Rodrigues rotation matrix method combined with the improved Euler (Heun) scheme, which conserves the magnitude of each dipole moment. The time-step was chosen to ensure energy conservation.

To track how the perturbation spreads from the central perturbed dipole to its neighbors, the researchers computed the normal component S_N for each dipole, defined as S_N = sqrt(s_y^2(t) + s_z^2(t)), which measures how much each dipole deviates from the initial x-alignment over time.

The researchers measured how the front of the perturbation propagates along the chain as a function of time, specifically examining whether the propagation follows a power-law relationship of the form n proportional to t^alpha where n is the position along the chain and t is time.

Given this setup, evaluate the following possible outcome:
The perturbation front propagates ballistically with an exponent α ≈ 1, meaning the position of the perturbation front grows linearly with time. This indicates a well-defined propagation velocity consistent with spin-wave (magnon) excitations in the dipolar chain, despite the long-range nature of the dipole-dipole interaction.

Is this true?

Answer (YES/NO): NO